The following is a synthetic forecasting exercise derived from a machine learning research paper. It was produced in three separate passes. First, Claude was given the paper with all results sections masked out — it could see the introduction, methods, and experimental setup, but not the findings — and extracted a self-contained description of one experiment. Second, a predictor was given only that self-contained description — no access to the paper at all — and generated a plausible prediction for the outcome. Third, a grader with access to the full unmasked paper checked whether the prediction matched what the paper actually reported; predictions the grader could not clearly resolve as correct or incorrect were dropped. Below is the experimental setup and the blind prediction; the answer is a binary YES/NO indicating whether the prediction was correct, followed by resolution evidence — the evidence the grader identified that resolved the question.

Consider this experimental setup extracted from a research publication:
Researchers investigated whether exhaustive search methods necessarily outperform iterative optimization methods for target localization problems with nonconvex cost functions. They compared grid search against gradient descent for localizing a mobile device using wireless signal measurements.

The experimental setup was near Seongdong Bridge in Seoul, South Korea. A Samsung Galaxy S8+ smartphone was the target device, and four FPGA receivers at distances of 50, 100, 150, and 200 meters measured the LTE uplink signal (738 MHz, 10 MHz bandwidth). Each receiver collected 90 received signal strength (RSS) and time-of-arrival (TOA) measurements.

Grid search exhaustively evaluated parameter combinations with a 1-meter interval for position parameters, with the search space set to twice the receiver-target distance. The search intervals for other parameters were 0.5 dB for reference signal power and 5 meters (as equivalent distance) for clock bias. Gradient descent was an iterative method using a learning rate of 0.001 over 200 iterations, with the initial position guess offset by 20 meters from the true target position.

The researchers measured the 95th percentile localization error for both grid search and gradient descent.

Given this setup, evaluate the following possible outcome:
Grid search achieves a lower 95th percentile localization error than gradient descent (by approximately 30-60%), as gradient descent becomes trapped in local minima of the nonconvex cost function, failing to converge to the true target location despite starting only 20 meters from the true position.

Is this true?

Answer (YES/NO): NO